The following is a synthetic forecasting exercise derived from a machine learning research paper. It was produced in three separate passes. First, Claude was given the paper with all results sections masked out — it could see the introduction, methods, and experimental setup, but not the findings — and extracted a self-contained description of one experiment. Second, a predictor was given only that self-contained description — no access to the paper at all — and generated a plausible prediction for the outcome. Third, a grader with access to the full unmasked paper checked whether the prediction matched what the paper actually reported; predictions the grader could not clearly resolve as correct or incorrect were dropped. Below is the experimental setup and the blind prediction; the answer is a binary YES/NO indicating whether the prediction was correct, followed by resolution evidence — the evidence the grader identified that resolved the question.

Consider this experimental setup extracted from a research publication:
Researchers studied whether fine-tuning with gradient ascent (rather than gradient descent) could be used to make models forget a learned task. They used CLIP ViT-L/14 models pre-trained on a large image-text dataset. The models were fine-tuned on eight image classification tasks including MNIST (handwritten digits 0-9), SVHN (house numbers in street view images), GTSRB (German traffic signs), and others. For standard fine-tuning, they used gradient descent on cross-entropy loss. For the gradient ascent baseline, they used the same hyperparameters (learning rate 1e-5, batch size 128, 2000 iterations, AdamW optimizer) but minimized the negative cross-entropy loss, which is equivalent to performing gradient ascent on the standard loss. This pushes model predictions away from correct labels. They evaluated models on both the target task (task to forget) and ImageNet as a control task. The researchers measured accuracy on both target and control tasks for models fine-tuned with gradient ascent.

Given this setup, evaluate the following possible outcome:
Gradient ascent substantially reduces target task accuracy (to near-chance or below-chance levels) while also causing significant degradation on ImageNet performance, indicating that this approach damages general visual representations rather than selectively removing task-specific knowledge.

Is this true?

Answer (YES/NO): YES